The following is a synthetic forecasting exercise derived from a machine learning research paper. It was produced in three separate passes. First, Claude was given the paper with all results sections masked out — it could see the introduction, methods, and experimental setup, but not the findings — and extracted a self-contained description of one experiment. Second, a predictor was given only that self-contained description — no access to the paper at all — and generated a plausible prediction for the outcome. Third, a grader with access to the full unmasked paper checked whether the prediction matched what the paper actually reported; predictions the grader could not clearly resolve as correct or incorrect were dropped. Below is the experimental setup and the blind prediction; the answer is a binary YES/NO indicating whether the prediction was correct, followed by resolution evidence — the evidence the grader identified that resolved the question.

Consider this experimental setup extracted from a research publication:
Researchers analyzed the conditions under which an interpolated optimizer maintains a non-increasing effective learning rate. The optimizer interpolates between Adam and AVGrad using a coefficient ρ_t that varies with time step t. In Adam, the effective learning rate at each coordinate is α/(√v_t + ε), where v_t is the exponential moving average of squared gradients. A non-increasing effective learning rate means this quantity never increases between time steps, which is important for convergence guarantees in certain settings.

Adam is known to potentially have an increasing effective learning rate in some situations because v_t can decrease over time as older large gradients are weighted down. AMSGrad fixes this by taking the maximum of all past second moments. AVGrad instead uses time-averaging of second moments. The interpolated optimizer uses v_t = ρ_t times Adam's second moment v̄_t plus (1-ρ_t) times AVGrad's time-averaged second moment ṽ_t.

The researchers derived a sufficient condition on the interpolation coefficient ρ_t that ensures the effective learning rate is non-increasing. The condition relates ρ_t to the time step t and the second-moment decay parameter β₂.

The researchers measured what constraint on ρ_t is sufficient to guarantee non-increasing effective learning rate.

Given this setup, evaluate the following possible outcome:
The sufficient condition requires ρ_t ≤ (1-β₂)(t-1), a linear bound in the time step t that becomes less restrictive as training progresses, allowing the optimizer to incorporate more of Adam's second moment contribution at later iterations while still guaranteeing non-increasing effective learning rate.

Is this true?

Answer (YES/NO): NO